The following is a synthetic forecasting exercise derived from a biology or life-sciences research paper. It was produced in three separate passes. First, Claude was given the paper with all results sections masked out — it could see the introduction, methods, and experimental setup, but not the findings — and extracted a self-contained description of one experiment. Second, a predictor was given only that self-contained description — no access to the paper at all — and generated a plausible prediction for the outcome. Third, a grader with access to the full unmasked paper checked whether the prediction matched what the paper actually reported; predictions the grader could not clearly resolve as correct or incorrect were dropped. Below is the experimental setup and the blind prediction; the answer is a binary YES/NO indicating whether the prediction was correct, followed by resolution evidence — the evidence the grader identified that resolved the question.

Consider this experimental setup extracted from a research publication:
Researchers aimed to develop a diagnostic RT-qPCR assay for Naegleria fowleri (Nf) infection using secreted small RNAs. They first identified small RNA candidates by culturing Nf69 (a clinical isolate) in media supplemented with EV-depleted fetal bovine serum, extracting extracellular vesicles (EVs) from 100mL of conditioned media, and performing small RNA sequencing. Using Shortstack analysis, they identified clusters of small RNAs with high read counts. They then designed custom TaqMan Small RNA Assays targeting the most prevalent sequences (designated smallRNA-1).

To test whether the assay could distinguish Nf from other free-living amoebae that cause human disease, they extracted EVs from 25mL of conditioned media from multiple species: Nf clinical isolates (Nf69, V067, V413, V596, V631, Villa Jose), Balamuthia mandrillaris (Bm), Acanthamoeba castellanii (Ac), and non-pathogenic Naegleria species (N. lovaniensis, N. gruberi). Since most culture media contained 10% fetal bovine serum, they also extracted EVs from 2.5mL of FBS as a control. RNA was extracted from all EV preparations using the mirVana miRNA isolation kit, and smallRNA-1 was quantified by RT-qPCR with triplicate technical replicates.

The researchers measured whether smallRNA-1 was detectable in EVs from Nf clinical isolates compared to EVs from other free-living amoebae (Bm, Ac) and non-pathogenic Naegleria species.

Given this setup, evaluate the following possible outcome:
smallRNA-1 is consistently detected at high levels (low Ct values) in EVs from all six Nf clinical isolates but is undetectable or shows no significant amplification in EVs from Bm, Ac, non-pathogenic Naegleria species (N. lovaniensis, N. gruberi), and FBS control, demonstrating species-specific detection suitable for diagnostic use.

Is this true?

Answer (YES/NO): NO